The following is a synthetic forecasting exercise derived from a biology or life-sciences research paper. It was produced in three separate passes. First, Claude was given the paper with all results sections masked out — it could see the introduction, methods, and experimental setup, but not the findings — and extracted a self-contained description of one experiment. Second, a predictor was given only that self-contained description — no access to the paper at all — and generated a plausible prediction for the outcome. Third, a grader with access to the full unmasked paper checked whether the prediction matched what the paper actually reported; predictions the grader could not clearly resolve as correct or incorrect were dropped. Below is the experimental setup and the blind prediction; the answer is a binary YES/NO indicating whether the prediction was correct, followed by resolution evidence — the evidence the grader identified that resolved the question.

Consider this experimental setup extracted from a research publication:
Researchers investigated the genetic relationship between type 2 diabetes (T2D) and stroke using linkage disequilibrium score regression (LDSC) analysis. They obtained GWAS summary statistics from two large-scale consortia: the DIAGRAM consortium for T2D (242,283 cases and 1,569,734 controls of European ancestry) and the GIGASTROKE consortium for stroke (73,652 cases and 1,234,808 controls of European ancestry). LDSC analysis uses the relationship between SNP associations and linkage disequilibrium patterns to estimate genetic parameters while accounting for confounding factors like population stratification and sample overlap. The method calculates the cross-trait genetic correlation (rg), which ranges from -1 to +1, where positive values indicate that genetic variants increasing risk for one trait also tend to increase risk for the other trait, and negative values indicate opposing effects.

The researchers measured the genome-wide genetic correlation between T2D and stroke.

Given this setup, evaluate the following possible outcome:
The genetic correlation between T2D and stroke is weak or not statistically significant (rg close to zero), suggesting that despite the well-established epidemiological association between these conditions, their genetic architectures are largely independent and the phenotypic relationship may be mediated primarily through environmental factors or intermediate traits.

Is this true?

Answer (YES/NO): NO